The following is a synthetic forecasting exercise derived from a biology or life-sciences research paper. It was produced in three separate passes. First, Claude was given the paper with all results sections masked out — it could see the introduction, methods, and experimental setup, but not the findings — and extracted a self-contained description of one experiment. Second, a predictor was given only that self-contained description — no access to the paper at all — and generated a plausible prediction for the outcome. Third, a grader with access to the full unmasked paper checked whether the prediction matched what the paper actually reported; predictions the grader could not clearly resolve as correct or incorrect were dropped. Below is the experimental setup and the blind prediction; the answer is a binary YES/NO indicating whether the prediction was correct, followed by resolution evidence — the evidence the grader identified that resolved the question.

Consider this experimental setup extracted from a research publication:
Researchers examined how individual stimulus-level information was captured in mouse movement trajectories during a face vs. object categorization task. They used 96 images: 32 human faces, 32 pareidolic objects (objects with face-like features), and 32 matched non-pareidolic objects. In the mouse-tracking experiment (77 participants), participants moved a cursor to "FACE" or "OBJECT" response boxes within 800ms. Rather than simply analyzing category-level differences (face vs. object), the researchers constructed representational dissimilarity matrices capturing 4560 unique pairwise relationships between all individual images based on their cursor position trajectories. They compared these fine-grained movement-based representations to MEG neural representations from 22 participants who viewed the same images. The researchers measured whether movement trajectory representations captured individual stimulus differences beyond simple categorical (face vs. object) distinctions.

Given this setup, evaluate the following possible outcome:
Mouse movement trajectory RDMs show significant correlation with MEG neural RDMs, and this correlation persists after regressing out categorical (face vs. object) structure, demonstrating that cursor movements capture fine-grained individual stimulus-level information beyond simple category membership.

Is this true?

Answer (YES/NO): NO